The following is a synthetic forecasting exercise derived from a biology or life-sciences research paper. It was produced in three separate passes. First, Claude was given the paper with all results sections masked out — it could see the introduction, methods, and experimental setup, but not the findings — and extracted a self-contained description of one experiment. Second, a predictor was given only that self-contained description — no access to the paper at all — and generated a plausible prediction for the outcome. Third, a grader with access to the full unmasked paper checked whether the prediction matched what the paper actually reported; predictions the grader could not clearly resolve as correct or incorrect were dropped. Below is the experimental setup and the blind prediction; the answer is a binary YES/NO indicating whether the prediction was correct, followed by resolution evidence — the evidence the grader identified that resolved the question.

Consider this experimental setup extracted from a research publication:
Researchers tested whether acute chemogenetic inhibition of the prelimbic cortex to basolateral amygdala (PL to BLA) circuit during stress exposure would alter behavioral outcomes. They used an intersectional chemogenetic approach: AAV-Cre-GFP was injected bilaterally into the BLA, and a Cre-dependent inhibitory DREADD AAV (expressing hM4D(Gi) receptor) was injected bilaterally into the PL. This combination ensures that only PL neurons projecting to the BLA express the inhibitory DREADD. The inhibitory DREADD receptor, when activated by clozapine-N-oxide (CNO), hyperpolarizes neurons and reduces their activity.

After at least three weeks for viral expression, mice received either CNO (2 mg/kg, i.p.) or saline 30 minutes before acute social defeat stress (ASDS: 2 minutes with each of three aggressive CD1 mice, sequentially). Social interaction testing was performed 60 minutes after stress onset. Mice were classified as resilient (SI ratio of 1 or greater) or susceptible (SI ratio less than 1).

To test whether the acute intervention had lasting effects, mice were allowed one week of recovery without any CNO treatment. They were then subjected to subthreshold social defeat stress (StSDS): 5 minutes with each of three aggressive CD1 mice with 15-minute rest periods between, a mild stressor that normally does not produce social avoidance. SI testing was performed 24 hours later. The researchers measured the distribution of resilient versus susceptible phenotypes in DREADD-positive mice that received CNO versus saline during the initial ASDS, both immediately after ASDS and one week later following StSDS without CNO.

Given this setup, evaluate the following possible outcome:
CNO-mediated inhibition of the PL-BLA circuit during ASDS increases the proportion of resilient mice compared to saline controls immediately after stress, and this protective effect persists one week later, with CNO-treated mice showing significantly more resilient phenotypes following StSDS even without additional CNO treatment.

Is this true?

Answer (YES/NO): YES